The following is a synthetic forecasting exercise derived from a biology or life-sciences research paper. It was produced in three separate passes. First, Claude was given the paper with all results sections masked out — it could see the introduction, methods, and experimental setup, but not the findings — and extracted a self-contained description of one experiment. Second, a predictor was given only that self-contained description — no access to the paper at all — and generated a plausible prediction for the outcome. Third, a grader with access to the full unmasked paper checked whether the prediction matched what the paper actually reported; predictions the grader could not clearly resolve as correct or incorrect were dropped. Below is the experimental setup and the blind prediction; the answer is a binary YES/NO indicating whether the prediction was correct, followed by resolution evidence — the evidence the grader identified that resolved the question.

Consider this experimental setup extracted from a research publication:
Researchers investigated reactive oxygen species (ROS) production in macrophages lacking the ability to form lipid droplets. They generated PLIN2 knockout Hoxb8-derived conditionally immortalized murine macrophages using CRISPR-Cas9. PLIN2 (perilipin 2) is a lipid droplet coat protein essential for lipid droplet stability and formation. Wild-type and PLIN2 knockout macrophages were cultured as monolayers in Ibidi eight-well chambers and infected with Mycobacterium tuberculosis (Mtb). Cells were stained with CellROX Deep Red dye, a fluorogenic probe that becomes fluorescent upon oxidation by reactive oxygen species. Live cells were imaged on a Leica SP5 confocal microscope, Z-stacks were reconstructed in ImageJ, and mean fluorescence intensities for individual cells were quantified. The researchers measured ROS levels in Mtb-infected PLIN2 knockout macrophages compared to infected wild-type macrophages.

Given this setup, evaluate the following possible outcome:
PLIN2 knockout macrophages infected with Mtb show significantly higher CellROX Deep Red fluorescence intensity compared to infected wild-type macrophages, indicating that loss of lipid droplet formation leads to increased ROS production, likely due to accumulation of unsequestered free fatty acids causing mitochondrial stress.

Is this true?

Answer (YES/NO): NO